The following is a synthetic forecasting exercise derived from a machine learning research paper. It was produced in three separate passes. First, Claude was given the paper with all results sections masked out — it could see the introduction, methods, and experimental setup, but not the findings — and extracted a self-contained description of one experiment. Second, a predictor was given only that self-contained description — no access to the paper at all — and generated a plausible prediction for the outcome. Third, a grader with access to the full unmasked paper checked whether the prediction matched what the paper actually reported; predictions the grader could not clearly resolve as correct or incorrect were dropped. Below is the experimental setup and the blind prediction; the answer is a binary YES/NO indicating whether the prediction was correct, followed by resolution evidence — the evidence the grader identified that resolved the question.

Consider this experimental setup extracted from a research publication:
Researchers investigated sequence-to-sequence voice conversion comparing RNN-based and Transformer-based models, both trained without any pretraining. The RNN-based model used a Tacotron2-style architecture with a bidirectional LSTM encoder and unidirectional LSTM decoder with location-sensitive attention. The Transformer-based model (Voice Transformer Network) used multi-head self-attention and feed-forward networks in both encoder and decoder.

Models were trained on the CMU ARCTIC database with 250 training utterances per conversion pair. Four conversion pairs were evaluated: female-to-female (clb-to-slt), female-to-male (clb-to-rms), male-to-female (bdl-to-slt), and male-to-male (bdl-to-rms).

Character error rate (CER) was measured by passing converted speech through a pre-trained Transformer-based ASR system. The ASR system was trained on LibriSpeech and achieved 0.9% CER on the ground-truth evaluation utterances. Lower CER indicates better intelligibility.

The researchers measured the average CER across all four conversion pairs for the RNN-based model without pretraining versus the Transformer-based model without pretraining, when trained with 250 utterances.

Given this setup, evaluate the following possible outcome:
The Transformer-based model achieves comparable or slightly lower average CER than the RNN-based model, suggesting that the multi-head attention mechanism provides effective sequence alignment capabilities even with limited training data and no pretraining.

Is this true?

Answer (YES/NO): NO